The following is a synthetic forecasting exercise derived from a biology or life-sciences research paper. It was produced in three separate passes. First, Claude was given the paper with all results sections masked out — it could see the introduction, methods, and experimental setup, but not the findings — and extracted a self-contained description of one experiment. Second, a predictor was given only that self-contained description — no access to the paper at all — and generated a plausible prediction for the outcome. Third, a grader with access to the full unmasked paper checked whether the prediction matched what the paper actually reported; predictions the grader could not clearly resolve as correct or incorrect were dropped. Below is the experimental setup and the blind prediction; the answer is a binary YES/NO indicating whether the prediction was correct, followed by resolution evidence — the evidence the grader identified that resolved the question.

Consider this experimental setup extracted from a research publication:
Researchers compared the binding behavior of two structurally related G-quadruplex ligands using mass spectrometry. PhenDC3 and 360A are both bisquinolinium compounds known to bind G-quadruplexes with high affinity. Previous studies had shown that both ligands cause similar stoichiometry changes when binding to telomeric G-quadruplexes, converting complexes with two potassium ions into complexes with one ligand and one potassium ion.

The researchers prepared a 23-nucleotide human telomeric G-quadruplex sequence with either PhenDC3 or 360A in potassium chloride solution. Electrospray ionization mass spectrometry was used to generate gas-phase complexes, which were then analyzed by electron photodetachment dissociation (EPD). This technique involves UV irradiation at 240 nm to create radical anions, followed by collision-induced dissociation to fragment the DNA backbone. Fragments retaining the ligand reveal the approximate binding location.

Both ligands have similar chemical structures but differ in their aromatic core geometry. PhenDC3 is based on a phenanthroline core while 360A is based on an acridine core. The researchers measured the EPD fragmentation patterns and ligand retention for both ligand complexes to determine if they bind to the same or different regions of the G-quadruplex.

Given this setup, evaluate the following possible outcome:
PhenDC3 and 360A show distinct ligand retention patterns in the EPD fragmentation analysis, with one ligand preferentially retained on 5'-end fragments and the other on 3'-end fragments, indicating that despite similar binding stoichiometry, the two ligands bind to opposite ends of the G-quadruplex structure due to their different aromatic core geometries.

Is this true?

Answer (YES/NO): NO